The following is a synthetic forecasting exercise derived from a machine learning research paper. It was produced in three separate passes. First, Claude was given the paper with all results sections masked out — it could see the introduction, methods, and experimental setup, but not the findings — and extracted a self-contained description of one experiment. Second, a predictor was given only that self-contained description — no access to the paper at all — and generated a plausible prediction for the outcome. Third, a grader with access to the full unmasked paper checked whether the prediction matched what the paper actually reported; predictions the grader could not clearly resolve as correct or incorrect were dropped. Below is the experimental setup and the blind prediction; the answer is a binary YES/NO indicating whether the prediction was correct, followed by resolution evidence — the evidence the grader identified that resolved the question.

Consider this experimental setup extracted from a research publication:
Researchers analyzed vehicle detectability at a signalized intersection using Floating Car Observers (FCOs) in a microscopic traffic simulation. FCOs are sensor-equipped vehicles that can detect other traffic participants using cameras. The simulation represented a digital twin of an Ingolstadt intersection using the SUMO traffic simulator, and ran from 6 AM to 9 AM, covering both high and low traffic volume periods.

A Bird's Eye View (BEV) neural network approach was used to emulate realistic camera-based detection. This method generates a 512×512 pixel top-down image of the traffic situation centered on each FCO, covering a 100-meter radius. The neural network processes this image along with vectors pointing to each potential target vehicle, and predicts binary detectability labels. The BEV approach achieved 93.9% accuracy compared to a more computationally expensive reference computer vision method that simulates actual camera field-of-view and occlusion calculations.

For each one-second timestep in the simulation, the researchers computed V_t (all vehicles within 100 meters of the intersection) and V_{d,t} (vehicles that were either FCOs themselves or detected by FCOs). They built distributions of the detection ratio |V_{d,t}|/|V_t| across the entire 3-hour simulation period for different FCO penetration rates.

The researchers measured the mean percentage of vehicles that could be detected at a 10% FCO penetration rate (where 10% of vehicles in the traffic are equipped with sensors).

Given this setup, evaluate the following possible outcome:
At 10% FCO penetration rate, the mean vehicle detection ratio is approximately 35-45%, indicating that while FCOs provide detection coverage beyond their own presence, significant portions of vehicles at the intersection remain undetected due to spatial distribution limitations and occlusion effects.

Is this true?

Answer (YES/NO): NO